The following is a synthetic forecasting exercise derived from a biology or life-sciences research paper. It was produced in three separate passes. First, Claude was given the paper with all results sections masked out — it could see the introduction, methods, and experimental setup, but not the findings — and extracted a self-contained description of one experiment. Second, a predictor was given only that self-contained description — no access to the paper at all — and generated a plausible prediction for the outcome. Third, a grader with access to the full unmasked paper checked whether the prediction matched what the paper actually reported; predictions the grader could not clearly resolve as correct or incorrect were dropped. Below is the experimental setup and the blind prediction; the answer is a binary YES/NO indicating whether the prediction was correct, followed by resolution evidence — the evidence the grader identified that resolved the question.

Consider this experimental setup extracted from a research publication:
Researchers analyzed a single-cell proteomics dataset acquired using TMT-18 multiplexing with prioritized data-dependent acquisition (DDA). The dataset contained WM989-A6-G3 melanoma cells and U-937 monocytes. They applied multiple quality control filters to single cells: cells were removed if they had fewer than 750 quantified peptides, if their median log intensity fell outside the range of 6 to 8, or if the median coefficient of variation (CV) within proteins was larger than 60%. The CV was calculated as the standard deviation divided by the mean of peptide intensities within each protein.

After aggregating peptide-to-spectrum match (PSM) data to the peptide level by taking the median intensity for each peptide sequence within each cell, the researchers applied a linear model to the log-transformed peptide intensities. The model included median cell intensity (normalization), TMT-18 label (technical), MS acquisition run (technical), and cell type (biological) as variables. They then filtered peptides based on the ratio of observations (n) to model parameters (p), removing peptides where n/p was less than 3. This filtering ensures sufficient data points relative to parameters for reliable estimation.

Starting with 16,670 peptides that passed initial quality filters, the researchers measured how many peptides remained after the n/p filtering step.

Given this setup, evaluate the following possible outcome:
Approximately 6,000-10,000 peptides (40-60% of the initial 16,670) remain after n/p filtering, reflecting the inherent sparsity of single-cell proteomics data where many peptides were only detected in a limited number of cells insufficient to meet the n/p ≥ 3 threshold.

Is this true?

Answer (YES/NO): NO